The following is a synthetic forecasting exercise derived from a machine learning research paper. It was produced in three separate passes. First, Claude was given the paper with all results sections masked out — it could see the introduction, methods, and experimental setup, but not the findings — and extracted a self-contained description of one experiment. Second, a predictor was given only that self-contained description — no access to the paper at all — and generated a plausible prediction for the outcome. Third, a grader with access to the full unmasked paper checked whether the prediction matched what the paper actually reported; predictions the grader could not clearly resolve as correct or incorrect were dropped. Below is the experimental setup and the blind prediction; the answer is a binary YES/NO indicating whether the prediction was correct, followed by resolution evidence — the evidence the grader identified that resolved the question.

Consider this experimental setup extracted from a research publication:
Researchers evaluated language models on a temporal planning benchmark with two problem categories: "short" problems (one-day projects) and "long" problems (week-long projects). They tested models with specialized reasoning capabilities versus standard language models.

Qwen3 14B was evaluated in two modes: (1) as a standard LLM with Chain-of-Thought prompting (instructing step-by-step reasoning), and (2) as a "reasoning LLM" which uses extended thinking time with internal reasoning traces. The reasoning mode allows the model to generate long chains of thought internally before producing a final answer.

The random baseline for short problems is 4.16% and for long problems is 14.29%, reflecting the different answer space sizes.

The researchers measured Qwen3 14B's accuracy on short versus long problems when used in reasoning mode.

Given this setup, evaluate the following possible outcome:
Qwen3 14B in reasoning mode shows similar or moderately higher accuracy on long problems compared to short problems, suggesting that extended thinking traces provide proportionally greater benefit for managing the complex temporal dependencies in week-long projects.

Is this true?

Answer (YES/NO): NO